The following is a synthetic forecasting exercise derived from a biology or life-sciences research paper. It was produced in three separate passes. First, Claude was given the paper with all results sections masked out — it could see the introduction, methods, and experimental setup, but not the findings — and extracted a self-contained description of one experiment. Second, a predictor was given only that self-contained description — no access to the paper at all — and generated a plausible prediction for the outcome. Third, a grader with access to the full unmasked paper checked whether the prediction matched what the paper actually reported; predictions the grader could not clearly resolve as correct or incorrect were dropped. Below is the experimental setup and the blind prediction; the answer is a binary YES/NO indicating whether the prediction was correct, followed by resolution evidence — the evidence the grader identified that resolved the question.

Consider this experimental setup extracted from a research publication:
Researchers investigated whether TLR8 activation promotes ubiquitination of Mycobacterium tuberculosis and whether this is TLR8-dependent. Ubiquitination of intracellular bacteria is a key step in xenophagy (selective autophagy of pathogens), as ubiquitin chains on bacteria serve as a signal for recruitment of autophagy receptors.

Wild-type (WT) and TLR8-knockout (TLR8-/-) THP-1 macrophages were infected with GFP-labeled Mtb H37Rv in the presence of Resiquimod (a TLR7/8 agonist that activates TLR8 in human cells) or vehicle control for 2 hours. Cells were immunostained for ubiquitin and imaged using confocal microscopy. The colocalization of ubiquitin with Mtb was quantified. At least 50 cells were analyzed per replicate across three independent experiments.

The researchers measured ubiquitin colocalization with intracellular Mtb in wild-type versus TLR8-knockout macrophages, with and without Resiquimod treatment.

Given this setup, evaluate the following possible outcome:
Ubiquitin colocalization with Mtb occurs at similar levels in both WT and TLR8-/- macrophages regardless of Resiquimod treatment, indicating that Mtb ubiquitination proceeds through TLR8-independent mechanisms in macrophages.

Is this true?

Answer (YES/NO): NO